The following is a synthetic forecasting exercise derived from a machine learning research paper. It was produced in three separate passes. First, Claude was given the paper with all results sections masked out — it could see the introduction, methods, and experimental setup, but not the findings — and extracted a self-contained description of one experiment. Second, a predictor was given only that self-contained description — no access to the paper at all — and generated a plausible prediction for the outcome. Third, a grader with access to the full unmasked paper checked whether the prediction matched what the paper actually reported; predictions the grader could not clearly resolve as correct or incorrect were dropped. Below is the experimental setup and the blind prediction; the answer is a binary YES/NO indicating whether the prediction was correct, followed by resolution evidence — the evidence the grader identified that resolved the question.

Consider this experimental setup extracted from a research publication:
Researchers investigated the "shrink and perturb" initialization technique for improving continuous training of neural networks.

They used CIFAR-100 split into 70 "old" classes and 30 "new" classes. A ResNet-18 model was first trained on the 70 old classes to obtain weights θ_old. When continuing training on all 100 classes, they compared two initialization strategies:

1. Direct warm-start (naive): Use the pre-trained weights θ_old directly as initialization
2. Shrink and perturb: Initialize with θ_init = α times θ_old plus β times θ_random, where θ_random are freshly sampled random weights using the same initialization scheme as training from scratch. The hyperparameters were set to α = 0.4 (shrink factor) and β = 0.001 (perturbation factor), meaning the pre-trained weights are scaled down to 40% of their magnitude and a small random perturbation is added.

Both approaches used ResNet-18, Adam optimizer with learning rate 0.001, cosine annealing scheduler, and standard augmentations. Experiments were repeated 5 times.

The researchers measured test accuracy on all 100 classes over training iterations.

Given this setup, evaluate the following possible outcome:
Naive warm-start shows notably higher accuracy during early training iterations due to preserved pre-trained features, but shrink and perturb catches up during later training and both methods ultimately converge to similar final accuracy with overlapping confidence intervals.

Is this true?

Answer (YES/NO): NO